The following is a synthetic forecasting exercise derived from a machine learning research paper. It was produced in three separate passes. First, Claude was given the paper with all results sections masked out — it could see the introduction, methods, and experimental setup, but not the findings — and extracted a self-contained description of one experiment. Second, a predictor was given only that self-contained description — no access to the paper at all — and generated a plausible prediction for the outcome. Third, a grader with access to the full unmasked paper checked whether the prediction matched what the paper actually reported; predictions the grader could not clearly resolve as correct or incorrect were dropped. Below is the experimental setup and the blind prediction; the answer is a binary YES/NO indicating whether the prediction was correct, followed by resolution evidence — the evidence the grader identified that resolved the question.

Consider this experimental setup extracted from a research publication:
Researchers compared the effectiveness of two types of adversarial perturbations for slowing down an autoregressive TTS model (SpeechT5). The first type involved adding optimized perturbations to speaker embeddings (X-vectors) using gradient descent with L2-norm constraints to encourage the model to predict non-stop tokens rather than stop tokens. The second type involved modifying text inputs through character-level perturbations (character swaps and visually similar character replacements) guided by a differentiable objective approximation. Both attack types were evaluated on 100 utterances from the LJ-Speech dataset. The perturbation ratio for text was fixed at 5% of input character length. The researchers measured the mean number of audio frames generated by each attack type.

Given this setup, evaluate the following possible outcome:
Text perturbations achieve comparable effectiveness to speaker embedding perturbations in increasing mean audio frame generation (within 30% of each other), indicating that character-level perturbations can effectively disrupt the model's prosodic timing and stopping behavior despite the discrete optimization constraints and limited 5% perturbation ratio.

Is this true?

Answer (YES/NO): NO